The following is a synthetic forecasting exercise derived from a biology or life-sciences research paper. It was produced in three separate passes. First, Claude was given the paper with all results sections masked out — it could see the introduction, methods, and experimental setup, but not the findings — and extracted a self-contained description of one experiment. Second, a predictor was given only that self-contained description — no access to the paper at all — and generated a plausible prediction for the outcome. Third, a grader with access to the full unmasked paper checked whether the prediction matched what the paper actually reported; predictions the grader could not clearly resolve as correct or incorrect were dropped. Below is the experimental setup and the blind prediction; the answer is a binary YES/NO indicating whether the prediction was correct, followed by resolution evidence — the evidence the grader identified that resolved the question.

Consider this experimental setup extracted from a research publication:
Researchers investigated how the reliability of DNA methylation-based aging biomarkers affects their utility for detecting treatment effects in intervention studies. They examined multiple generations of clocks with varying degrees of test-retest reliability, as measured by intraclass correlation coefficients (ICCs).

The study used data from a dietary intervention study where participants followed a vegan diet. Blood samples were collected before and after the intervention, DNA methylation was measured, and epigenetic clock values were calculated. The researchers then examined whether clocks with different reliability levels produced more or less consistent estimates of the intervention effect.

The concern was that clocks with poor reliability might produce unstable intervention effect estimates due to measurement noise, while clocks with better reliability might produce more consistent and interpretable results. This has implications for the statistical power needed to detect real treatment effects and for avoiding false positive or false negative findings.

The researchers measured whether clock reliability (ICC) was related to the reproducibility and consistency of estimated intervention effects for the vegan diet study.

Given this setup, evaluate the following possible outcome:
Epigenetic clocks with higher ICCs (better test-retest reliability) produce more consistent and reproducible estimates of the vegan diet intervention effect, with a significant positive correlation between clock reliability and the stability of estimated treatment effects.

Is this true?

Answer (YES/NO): YES